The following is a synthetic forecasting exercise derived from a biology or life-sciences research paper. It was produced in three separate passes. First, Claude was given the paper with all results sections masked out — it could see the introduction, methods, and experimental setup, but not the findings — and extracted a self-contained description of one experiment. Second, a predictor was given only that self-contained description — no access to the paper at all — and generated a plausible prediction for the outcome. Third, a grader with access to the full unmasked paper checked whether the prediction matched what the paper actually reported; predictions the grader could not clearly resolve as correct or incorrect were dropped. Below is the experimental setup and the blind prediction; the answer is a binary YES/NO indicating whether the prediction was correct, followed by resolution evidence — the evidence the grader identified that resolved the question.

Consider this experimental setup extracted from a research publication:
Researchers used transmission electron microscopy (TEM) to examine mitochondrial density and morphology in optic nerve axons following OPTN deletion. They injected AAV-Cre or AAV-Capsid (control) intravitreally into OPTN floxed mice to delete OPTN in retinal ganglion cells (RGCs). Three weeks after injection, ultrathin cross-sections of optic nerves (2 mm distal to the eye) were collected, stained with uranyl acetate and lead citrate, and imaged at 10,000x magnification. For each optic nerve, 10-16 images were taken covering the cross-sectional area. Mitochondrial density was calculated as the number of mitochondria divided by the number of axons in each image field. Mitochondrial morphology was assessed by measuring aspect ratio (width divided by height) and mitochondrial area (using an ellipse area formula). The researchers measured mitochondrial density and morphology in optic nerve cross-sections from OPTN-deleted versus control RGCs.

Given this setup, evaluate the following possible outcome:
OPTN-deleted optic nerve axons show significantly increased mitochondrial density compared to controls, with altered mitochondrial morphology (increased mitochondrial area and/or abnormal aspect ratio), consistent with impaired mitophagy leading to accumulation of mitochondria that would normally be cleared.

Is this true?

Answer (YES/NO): NO